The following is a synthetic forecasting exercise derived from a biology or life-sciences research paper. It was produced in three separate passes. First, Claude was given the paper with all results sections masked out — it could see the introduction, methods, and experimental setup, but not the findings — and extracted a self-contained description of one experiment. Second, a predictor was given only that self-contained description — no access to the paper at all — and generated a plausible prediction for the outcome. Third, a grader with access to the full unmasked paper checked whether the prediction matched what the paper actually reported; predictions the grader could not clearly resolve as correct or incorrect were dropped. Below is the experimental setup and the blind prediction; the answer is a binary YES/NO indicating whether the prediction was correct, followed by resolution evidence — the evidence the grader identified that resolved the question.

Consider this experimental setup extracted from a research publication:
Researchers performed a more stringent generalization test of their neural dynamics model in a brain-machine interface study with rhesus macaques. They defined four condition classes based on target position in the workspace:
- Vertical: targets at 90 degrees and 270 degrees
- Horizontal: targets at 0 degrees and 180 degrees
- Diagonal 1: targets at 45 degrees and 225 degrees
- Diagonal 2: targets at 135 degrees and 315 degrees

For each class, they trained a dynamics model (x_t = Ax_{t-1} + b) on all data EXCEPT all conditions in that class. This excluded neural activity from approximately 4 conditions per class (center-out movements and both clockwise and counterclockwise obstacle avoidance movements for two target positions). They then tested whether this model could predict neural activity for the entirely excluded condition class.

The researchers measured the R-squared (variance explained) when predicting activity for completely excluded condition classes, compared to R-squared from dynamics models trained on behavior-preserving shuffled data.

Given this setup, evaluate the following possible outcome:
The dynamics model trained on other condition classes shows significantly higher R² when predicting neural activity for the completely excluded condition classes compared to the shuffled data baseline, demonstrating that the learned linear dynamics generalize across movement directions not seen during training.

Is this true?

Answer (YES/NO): YES